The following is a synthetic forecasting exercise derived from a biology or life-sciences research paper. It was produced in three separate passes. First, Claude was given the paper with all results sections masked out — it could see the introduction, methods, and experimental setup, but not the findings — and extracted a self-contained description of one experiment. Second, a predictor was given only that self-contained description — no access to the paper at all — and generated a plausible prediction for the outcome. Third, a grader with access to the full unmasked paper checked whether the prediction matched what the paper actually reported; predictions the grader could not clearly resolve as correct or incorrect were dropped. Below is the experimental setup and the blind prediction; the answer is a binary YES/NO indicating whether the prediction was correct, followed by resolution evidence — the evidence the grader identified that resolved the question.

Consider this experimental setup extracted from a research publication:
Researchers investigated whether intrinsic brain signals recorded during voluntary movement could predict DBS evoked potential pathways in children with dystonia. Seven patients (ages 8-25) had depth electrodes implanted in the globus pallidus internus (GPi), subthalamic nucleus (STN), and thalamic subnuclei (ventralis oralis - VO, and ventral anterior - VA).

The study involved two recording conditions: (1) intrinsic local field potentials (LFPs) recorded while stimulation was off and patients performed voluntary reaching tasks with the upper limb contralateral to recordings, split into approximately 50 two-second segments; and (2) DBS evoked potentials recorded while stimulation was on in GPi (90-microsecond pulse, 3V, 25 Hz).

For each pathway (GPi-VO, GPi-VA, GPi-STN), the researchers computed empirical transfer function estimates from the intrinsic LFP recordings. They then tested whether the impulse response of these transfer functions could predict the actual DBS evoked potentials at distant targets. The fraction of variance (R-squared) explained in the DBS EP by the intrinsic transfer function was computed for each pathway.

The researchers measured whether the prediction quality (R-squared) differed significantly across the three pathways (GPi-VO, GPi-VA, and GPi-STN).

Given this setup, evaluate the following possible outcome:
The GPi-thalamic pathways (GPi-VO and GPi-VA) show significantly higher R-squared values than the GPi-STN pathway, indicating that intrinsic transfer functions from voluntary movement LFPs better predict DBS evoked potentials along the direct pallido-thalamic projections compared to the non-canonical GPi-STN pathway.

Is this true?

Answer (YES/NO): NO